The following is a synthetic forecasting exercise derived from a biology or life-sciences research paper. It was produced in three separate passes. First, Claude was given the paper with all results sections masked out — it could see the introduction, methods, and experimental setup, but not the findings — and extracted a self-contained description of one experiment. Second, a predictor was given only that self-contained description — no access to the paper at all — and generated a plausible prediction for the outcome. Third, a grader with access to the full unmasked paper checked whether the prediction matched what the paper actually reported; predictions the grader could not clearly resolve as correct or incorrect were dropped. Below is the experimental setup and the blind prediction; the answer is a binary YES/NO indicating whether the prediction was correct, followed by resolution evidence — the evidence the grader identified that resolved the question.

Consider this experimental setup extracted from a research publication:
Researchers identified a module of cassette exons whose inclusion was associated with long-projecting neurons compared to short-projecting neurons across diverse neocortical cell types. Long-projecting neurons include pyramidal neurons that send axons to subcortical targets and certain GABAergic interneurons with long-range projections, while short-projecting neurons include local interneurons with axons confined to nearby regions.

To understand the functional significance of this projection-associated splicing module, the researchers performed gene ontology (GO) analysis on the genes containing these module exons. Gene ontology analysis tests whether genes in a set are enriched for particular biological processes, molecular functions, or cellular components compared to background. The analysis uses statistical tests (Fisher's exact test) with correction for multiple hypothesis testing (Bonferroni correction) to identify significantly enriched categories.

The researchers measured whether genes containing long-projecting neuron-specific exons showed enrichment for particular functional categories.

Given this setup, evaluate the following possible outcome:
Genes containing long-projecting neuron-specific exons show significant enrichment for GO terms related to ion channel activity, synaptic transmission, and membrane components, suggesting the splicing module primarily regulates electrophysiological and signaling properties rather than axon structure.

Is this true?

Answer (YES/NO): NO